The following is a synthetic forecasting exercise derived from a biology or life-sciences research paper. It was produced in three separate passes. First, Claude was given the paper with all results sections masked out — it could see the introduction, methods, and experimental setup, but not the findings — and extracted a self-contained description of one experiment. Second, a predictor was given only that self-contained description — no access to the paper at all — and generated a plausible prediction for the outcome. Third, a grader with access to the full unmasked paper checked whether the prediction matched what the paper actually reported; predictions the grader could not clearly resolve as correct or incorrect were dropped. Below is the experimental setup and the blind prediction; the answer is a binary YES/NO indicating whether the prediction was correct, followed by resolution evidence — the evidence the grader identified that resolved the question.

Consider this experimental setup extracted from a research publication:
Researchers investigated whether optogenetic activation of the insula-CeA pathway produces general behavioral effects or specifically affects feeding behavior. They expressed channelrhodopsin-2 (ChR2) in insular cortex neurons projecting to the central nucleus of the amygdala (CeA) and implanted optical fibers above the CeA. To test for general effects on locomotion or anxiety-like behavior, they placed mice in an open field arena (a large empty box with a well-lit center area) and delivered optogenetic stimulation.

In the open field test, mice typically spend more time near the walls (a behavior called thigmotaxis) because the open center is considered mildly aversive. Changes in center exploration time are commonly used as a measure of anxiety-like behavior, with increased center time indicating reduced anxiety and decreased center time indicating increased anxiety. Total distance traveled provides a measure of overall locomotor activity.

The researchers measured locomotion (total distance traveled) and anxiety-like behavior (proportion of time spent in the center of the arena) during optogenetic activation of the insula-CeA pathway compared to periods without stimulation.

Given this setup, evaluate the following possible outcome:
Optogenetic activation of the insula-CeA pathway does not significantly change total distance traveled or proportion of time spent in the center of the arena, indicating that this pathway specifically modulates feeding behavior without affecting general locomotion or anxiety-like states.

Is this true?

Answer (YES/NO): YES